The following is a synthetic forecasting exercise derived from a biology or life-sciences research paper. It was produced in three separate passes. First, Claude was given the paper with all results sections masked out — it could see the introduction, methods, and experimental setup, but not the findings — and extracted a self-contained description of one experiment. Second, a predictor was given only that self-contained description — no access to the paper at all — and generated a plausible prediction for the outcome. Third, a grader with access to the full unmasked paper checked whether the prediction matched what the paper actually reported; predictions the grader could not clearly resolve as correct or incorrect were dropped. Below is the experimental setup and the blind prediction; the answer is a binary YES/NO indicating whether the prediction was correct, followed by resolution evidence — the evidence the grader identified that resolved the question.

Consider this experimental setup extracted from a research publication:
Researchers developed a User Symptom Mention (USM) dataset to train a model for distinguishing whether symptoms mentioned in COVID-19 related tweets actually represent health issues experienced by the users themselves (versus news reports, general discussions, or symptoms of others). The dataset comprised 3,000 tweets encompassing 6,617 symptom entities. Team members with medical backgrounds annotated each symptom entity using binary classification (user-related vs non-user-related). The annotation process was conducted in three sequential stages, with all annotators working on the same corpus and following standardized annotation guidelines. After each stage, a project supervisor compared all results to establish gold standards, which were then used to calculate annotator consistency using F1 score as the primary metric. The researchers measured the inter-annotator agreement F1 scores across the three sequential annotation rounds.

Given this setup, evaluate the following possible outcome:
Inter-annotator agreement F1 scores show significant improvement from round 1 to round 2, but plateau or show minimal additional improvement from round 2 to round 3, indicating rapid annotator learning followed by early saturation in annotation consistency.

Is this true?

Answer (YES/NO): NO